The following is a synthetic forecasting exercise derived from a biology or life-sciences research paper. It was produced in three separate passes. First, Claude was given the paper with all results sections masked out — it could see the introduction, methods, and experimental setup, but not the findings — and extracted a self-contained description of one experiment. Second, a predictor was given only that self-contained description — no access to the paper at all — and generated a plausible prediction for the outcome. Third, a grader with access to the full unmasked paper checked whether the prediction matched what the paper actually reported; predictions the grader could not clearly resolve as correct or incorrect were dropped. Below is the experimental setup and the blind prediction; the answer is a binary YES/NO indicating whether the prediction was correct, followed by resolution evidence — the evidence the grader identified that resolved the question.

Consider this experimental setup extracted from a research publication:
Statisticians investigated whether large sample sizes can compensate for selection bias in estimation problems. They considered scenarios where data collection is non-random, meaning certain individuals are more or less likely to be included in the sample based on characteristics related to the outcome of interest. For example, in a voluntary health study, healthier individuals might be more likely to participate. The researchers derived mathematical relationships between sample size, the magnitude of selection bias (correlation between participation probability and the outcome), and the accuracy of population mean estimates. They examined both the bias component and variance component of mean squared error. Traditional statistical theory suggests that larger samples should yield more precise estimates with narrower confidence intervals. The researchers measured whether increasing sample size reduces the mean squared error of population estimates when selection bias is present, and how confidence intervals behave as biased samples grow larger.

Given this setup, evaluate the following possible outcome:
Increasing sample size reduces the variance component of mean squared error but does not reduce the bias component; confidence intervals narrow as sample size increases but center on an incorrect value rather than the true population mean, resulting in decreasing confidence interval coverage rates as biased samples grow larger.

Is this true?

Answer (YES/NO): YES